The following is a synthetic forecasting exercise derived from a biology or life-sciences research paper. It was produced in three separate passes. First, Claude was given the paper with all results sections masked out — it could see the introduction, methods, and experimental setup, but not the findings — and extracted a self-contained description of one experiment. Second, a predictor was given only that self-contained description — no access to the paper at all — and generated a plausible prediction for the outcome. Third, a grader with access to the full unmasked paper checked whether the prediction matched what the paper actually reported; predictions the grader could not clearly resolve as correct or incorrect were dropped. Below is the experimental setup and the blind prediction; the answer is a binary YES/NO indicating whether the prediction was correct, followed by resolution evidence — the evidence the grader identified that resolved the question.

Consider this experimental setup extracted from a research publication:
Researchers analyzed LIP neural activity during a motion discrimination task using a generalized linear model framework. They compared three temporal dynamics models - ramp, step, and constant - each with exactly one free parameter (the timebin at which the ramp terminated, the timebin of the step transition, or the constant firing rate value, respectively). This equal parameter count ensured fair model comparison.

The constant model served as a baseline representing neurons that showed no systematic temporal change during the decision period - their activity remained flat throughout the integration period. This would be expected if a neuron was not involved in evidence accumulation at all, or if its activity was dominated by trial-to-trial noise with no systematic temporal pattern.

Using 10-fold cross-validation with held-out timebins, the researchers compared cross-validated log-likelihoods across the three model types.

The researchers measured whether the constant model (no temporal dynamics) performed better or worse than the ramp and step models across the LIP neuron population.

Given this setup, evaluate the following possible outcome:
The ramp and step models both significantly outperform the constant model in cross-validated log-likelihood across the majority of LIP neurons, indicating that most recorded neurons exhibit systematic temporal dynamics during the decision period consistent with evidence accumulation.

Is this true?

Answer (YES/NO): NO